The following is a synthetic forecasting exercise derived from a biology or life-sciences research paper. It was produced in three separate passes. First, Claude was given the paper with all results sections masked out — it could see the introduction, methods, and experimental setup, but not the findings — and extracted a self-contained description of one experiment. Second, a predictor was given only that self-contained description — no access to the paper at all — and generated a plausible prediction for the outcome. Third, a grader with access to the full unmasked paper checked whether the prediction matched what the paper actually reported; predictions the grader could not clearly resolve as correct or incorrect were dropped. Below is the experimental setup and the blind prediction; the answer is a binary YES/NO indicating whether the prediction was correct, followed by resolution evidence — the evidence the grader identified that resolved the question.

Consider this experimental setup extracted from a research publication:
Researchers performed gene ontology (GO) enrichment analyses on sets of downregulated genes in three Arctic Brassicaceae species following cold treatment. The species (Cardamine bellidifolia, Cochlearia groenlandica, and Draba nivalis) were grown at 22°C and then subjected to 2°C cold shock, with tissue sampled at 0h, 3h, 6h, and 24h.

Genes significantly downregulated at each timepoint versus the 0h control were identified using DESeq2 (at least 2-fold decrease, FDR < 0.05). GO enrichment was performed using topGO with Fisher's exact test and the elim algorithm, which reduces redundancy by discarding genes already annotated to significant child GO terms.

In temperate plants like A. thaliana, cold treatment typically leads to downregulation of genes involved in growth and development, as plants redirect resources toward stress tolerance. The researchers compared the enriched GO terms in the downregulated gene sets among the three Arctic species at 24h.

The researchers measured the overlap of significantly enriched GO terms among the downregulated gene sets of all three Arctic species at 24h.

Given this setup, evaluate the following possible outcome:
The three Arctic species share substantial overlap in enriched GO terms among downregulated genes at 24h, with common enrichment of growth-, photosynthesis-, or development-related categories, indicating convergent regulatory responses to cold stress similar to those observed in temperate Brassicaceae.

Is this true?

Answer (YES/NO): NO